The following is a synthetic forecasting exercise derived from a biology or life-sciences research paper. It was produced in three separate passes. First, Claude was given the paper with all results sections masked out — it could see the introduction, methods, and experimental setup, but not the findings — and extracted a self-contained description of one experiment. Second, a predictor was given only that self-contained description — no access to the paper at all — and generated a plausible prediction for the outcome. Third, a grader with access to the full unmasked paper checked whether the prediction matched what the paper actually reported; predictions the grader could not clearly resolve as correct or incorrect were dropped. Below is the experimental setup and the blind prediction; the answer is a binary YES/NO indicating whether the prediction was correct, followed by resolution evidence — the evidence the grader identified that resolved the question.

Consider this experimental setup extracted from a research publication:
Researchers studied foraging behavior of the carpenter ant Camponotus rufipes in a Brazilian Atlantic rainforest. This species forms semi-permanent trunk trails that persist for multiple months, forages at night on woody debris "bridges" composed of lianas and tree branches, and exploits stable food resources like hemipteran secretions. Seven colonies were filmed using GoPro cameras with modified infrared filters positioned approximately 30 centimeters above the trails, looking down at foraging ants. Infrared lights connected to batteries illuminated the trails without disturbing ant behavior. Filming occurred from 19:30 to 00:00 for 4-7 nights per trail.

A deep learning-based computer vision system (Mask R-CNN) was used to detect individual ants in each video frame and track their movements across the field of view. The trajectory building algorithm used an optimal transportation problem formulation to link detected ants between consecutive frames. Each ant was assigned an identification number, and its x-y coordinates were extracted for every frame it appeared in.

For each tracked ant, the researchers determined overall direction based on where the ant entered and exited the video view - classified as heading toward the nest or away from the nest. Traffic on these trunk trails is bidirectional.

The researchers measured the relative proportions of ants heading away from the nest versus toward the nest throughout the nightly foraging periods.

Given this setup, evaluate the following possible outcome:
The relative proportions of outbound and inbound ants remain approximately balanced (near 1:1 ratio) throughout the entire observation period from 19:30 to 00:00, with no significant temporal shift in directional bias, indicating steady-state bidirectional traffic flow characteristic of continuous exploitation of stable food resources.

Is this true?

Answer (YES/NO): YES